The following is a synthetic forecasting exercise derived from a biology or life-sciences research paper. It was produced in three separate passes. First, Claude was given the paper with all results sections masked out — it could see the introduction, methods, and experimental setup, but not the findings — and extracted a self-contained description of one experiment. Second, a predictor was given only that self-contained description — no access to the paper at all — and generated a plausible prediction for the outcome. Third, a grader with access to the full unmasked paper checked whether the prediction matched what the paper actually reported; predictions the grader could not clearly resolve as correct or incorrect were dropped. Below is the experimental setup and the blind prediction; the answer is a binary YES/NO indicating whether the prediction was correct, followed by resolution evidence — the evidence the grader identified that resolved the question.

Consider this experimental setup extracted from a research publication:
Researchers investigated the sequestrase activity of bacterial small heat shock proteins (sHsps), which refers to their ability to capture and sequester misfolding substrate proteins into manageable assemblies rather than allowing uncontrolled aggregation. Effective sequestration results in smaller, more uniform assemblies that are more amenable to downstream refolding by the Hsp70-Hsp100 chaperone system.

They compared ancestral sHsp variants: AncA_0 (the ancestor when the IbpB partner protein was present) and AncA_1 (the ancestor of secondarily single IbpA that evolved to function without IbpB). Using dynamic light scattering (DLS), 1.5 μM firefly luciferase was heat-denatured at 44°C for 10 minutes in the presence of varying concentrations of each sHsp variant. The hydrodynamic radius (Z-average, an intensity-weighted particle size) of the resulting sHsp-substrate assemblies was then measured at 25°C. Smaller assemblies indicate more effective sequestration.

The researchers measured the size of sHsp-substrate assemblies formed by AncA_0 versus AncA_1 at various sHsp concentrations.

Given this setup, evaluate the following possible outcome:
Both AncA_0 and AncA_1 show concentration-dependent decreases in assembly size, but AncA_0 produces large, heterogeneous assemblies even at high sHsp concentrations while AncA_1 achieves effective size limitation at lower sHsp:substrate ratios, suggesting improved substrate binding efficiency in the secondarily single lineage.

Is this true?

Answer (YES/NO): NO